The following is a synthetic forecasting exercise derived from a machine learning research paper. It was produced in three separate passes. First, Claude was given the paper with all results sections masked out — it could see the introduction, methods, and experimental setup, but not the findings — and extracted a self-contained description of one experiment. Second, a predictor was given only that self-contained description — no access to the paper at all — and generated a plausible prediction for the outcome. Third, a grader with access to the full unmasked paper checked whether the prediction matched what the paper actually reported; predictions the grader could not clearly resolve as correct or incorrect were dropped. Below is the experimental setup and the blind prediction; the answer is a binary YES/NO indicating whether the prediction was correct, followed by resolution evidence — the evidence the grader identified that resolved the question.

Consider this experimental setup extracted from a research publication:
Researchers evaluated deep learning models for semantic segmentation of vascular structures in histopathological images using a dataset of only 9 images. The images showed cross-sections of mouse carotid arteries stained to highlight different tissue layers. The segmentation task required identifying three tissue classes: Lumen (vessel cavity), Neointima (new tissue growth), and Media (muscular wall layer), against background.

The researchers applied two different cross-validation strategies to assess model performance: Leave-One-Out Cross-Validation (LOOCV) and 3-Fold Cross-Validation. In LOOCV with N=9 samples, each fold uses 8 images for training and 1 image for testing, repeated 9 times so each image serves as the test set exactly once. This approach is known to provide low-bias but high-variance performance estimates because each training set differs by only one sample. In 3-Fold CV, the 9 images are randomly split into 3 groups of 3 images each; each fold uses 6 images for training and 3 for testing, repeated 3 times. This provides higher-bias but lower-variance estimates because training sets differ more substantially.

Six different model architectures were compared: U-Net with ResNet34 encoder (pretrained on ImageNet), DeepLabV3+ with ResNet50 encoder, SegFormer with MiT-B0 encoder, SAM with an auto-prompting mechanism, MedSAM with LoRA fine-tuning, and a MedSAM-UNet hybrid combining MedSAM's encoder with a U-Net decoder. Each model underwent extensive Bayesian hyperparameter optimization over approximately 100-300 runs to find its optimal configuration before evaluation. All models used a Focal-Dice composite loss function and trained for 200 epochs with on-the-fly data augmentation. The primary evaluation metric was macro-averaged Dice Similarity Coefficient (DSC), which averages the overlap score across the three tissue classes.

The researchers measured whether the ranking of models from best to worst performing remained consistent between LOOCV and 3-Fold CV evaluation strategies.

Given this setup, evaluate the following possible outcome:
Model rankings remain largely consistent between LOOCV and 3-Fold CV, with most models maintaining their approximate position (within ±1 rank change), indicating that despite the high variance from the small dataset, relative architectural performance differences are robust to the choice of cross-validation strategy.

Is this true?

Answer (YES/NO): NO